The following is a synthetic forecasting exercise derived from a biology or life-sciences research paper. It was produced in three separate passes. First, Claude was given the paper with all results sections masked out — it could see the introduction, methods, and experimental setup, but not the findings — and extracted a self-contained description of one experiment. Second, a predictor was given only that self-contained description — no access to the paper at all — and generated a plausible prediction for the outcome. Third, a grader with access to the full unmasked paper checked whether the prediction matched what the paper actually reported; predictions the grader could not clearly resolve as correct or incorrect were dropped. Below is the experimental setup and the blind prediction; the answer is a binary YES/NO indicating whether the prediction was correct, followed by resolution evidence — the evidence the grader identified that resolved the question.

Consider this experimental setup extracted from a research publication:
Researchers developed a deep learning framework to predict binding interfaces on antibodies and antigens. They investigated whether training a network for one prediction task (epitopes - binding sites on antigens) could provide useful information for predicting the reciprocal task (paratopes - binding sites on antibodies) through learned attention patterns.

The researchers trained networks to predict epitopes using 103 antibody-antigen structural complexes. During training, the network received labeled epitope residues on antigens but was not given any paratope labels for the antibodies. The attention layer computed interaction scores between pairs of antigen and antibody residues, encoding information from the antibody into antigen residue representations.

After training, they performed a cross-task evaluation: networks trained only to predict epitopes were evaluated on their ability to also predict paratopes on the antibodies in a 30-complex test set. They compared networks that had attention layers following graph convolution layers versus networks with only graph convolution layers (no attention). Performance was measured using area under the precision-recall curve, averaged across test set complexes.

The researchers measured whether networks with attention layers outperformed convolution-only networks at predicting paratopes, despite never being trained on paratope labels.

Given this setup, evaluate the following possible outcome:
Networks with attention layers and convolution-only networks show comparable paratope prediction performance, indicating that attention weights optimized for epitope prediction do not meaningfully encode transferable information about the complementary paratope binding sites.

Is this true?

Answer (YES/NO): NO